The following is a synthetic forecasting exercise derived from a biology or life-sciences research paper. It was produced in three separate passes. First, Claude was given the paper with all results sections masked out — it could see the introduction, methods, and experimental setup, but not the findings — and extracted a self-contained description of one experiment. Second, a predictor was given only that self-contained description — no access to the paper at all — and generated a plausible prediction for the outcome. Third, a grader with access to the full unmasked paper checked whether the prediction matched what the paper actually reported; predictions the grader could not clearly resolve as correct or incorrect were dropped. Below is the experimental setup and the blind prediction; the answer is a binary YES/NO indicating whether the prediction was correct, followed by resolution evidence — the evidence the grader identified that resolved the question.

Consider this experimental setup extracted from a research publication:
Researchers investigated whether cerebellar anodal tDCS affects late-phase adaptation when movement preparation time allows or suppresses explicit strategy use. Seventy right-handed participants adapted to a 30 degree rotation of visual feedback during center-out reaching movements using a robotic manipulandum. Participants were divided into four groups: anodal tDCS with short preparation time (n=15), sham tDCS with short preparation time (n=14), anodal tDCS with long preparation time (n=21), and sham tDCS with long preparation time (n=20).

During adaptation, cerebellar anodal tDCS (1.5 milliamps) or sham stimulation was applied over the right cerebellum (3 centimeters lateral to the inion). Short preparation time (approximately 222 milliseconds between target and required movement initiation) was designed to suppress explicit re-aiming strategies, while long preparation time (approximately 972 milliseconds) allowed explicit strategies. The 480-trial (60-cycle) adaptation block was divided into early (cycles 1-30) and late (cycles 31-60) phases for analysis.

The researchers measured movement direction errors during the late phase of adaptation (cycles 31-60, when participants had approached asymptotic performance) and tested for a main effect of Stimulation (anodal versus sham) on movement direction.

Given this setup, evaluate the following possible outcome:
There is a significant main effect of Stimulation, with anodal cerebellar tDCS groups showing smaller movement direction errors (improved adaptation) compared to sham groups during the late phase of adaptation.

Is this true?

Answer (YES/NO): NO